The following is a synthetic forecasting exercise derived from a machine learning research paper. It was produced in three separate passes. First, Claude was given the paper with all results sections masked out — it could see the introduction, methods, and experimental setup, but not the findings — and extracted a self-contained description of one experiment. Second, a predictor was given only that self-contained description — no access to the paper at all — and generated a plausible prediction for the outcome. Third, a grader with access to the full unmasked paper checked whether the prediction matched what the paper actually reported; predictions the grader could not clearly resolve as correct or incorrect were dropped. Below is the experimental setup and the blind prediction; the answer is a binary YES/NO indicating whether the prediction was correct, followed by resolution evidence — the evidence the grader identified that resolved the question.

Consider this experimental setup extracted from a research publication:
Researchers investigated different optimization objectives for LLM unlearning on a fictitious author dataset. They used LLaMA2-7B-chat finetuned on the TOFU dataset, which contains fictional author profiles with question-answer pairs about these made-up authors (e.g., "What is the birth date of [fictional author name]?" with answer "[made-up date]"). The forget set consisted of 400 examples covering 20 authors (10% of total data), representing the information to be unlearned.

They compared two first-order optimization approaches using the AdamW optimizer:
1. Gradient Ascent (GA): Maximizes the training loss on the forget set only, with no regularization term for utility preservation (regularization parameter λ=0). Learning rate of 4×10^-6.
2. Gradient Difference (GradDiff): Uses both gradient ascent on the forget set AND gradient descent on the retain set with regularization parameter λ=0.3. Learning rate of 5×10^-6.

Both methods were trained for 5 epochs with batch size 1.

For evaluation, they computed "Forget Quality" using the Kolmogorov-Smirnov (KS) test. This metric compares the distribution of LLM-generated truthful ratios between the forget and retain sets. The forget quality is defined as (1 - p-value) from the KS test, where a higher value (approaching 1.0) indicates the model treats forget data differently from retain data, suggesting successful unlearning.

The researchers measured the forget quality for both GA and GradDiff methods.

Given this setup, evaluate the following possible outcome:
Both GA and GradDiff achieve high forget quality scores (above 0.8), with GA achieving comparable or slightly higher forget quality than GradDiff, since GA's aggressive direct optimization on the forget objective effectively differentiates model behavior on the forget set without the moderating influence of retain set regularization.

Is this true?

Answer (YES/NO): NO